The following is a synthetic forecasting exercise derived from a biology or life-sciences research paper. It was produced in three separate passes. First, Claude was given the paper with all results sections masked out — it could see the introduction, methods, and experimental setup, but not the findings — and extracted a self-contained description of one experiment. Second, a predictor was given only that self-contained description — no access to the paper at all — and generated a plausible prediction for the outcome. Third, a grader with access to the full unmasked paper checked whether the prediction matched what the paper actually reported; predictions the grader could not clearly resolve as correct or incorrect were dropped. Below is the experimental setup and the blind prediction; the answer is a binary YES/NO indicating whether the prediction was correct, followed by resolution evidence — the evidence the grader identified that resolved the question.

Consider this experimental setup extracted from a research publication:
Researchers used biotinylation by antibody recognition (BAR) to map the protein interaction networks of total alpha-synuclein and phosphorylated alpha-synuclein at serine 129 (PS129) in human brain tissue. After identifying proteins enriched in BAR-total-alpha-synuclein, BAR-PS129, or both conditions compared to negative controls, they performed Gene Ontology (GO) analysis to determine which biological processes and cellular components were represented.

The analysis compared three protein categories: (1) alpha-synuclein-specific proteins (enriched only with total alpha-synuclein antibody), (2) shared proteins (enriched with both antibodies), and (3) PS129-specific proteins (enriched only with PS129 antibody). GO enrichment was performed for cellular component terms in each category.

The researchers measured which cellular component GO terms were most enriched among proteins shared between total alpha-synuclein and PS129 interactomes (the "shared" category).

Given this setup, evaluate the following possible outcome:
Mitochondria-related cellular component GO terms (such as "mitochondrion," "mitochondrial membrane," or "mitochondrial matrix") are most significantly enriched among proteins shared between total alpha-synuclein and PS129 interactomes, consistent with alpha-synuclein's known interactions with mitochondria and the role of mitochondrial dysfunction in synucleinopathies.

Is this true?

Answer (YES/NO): NO